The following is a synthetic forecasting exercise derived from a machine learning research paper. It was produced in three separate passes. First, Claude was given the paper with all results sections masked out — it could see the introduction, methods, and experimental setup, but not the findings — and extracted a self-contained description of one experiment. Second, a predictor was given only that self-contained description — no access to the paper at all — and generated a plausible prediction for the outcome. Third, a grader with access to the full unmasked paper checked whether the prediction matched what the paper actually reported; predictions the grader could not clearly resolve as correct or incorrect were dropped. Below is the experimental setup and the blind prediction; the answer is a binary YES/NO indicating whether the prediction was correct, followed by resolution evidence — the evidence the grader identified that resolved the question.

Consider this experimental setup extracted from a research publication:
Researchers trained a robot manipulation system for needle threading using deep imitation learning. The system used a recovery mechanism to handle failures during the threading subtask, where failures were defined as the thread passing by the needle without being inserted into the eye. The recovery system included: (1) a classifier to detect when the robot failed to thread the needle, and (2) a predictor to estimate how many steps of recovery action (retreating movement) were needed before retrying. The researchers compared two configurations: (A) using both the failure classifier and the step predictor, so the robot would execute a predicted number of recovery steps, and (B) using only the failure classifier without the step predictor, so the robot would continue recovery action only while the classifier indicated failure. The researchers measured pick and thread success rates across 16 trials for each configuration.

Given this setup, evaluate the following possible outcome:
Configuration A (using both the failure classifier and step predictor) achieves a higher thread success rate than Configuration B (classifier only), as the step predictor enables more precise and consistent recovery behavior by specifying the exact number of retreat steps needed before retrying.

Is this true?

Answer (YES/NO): YES